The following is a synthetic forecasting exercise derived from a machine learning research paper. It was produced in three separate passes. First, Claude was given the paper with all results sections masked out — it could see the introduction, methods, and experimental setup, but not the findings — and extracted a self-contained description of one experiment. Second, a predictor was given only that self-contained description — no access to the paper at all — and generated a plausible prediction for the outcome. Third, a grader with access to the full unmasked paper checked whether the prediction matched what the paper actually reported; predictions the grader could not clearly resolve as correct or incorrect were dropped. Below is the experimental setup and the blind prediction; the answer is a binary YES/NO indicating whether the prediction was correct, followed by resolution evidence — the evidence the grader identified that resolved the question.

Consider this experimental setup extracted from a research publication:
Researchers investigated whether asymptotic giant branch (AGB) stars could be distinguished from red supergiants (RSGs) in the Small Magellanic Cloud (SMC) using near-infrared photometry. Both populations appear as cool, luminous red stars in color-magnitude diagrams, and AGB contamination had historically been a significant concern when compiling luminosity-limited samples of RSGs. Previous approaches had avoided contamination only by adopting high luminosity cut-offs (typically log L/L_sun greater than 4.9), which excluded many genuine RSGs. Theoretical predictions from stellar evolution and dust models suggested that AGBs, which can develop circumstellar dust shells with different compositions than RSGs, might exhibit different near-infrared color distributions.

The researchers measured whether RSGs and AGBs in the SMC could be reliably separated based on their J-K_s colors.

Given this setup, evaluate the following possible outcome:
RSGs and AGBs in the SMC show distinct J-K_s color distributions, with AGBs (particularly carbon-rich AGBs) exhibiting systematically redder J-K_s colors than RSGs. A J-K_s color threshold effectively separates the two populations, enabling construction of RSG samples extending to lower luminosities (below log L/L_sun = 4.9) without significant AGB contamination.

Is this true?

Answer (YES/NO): YES